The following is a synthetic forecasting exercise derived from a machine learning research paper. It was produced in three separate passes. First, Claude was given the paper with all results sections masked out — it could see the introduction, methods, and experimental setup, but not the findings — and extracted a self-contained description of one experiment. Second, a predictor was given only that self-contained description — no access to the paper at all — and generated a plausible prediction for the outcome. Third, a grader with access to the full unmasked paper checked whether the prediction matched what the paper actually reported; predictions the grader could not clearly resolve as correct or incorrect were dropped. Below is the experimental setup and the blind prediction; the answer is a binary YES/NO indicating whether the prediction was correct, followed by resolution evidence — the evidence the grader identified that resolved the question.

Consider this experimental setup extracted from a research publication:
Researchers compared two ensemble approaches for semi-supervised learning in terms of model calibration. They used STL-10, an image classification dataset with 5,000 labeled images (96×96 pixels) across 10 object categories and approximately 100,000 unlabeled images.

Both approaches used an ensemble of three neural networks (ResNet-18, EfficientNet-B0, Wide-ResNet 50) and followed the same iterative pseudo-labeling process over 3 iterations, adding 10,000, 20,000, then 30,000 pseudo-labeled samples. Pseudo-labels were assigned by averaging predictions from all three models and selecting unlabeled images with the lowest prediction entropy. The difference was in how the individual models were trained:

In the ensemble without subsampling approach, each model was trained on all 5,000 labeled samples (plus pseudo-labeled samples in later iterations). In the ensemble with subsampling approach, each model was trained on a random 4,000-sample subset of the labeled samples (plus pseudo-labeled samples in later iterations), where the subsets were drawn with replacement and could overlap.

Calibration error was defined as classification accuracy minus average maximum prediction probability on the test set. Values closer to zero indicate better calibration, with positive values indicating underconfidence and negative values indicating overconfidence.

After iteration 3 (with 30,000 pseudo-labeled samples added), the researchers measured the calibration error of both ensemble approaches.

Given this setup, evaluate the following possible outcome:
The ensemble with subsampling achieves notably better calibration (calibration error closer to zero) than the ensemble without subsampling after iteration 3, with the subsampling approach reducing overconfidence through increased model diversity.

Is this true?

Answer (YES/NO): NO